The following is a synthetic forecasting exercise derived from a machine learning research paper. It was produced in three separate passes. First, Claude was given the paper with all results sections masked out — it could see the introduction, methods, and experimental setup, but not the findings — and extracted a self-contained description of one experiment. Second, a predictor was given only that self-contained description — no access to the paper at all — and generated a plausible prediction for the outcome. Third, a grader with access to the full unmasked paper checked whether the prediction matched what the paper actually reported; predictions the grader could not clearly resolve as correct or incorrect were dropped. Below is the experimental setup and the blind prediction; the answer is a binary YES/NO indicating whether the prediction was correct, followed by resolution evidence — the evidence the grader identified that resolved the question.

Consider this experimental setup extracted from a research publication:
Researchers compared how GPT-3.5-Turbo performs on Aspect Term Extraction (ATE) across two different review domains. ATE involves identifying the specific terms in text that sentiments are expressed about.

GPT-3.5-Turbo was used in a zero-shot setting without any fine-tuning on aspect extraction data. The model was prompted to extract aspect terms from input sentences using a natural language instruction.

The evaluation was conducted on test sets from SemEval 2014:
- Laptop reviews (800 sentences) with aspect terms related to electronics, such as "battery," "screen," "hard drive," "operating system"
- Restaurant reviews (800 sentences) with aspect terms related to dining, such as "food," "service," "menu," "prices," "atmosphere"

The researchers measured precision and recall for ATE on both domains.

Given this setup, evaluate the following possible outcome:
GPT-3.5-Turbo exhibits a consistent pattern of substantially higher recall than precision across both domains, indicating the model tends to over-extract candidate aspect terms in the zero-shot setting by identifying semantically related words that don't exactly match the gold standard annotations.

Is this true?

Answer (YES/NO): YES